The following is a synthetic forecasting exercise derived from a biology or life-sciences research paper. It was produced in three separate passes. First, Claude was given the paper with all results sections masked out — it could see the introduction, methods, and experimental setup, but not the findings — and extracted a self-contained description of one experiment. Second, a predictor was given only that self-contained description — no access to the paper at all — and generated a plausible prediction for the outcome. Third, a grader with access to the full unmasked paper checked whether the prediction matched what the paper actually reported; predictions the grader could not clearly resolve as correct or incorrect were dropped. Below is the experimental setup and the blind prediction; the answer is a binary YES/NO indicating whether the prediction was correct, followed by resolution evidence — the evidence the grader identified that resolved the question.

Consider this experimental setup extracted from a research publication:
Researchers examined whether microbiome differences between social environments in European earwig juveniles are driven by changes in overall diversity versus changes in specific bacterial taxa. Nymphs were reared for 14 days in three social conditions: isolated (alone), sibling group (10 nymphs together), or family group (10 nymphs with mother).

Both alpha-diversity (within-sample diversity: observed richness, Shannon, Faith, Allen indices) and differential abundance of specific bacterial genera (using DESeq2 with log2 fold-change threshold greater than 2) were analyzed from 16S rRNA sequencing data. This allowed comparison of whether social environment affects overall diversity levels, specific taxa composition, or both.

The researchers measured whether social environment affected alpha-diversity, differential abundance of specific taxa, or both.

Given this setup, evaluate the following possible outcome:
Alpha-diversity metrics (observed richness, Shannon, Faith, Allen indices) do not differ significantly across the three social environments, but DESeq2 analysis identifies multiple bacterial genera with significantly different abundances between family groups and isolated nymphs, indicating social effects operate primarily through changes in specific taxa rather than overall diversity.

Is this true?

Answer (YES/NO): YES